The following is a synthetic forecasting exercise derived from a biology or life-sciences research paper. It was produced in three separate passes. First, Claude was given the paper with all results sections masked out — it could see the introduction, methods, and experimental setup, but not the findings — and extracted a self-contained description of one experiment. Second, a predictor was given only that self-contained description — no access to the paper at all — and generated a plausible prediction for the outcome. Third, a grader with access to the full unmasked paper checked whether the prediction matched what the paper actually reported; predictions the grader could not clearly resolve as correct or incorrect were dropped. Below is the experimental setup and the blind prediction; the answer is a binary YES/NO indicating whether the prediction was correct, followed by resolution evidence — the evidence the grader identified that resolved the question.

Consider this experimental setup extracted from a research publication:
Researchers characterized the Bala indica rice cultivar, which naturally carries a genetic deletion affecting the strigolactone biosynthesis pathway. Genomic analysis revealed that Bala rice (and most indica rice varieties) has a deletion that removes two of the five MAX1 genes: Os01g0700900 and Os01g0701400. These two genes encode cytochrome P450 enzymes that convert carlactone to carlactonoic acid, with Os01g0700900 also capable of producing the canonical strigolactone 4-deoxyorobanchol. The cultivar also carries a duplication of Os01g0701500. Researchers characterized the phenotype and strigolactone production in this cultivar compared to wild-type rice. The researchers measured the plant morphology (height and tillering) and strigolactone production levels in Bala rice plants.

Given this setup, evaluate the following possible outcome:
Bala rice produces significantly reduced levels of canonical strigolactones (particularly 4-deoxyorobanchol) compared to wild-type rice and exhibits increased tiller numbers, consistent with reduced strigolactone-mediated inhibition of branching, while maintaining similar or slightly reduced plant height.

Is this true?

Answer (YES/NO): YES